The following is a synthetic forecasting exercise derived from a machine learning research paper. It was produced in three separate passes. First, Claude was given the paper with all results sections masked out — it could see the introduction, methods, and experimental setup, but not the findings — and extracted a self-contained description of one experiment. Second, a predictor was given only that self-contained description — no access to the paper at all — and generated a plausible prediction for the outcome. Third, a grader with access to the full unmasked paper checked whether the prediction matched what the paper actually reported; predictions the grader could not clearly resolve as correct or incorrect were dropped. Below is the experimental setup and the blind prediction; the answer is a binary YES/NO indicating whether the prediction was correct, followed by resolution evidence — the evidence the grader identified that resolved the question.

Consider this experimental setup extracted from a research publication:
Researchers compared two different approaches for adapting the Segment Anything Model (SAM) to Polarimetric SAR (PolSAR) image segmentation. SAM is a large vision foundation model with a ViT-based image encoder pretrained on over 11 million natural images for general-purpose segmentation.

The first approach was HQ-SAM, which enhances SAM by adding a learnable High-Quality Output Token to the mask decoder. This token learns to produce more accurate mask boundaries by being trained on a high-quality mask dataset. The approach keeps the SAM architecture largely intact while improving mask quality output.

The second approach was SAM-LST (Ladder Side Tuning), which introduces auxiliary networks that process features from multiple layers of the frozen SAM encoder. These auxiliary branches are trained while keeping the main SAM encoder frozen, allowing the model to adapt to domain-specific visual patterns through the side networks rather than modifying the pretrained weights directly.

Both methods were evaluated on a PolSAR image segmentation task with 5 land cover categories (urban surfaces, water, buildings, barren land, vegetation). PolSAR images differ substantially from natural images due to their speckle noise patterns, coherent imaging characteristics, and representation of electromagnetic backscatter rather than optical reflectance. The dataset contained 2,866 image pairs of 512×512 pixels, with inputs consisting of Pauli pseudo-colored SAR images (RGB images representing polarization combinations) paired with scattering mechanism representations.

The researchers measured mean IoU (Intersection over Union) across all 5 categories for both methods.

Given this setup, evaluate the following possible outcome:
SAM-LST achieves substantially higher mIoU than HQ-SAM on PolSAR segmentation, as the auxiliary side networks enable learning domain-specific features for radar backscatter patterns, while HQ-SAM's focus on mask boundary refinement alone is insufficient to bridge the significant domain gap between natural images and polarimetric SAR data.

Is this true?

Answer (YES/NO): YES